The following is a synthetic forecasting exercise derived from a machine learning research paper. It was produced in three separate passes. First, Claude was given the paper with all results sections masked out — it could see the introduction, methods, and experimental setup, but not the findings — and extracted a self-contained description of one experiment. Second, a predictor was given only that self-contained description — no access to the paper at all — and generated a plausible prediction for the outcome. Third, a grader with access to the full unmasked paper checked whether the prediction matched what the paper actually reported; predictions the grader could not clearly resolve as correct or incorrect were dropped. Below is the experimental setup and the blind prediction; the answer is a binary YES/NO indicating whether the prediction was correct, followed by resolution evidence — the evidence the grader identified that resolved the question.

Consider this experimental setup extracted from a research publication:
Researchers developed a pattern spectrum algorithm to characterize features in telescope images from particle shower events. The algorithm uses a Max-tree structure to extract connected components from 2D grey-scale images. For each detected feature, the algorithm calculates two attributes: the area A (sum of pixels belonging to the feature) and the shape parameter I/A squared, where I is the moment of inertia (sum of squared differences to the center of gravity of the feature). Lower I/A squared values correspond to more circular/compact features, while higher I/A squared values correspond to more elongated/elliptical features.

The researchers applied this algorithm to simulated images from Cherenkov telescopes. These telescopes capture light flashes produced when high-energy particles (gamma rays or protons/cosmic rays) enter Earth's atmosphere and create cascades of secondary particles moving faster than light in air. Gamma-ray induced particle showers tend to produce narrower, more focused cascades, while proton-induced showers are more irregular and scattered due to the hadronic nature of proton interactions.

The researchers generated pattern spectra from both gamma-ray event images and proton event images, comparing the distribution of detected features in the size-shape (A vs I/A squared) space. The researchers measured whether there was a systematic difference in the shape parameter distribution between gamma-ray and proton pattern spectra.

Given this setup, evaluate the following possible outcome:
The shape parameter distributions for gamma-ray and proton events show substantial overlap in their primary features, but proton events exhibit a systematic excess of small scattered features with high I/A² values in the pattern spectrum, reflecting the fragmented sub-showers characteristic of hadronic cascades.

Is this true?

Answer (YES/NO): NO